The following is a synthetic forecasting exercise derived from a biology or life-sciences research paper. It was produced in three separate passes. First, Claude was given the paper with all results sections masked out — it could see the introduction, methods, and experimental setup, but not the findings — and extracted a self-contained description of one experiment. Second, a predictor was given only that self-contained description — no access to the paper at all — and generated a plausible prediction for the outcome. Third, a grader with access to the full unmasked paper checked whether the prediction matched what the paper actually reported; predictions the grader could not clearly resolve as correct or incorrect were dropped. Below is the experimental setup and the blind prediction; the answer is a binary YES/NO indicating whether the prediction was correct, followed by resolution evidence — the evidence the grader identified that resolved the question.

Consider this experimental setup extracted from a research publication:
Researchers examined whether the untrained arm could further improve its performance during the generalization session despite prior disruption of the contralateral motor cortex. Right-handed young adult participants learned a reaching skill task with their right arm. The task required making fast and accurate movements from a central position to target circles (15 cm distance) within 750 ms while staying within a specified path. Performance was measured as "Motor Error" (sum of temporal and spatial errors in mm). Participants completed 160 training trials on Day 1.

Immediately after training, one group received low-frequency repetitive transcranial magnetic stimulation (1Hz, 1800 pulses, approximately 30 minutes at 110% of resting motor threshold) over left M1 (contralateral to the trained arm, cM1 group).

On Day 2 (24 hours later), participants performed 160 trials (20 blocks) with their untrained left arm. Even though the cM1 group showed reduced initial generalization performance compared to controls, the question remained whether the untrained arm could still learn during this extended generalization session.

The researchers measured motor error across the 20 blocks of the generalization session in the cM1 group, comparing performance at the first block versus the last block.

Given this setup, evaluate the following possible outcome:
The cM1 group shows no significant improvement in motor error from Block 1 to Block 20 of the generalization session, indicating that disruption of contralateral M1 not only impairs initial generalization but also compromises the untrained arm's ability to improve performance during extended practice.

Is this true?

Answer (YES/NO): NO